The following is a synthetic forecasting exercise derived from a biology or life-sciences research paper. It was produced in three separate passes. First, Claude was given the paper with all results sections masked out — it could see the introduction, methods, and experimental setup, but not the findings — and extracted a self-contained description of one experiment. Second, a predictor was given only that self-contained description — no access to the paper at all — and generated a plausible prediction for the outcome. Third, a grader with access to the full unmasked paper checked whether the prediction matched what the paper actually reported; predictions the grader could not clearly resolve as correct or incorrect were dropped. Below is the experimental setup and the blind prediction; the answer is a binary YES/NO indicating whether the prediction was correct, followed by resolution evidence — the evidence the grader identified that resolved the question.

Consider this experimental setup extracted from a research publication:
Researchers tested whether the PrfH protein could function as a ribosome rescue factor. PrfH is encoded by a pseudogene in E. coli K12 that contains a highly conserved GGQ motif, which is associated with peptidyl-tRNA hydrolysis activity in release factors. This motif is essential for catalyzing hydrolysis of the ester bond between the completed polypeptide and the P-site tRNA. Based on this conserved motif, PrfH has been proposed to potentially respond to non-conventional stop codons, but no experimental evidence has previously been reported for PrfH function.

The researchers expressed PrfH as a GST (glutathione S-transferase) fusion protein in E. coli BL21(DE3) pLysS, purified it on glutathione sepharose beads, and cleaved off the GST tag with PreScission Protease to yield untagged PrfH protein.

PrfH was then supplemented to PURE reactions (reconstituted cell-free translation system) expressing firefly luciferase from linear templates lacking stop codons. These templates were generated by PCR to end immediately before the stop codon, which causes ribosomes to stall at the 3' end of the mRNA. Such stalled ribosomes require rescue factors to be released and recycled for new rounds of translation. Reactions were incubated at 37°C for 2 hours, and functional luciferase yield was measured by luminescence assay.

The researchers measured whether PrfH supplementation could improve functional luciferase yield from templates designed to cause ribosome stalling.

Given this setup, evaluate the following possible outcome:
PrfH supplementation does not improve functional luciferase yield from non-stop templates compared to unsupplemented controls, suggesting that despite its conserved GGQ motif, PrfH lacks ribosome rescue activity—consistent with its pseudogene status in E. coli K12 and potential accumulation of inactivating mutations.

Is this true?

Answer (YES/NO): YES